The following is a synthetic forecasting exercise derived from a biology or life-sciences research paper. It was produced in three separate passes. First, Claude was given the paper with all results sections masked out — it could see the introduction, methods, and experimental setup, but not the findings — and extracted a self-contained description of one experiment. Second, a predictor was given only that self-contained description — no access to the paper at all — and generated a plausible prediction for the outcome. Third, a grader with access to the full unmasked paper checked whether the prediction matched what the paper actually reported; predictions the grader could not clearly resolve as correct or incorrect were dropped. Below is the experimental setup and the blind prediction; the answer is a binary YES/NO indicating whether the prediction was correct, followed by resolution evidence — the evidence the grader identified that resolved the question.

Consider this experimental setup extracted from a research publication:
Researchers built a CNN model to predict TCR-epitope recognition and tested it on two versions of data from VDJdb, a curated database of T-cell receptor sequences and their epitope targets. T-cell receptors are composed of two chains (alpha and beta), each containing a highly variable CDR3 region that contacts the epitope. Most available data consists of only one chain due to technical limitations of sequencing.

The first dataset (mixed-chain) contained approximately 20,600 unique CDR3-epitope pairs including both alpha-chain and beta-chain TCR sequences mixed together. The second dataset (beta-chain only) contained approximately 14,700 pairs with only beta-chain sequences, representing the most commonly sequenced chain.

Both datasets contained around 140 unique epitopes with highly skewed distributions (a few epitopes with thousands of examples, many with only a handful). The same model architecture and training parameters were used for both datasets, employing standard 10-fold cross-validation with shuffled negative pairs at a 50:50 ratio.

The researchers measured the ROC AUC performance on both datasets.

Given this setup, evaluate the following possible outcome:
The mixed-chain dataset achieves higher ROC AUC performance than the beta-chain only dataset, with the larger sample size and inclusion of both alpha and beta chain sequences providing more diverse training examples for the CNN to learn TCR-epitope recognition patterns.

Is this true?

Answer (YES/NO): YES